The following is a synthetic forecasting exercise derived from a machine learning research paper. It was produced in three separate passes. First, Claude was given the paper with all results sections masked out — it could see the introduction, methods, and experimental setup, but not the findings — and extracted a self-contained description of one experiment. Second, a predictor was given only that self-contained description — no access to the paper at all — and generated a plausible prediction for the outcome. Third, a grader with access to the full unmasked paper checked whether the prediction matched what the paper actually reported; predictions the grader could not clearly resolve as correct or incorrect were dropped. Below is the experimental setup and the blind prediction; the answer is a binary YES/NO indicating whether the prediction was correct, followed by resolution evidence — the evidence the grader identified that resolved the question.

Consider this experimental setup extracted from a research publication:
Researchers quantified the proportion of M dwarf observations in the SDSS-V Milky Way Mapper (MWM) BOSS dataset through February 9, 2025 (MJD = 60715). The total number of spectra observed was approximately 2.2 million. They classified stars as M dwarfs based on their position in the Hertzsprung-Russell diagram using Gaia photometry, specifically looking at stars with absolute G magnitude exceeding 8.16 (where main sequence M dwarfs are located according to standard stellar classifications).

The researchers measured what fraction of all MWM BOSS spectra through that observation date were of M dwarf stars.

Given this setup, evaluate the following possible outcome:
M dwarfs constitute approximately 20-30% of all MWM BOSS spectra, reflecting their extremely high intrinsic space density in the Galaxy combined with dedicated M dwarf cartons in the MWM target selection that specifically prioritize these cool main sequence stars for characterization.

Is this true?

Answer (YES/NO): NO